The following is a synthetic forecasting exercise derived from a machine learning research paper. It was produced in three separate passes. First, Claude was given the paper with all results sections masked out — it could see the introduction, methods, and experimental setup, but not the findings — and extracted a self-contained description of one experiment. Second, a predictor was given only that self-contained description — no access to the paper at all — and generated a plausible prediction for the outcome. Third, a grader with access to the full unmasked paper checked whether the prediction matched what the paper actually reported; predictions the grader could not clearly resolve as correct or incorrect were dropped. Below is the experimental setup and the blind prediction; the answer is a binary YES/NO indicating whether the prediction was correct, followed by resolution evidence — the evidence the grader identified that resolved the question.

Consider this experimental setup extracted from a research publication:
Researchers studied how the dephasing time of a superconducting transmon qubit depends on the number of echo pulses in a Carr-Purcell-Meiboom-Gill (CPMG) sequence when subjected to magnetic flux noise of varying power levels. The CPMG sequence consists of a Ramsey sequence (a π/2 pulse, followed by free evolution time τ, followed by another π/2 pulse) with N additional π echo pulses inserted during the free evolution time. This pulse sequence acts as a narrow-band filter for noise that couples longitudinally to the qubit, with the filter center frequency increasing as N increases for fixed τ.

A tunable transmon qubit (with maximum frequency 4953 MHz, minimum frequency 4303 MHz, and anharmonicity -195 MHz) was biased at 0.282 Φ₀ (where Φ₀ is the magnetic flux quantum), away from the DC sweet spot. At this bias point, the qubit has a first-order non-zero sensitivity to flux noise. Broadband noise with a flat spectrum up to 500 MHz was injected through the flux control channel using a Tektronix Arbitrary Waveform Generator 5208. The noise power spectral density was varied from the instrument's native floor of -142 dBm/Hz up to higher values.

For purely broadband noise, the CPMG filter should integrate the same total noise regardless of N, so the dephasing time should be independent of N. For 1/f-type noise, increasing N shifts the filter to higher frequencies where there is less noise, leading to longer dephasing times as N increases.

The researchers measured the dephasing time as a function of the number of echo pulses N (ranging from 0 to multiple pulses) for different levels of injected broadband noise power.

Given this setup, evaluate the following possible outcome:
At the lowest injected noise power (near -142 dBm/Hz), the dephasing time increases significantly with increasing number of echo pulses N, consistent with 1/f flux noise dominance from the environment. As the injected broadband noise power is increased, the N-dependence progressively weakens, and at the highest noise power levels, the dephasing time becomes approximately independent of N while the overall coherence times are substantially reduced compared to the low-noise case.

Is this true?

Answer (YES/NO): YES